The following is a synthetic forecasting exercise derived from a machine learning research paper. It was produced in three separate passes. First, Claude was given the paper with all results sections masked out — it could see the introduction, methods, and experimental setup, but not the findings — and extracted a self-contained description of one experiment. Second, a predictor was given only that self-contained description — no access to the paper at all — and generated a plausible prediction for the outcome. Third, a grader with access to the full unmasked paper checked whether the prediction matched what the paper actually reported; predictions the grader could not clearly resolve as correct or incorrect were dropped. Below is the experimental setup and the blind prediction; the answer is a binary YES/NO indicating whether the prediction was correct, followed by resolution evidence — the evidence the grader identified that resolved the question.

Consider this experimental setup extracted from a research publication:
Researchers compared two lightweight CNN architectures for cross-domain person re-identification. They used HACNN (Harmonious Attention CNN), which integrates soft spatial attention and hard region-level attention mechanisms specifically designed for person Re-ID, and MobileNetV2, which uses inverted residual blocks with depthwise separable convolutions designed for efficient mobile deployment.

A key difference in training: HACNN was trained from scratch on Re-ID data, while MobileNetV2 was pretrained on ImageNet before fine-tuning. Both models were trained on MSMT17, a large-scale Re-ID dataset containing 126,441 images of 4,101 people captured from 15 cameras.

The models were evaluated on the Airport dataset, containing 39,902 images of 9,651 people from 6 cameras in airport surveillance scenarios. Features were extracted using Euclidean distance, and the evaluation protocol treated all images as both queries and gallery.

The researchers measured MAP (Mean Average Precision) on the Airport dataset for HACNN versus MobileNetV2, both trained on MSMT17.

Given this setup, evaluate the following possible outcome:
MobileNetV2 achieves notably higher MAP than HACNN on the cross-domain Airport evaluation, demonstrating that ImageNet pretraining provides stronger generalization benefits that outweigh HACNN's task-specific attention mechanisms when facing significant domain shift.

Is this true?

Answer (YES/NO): NO